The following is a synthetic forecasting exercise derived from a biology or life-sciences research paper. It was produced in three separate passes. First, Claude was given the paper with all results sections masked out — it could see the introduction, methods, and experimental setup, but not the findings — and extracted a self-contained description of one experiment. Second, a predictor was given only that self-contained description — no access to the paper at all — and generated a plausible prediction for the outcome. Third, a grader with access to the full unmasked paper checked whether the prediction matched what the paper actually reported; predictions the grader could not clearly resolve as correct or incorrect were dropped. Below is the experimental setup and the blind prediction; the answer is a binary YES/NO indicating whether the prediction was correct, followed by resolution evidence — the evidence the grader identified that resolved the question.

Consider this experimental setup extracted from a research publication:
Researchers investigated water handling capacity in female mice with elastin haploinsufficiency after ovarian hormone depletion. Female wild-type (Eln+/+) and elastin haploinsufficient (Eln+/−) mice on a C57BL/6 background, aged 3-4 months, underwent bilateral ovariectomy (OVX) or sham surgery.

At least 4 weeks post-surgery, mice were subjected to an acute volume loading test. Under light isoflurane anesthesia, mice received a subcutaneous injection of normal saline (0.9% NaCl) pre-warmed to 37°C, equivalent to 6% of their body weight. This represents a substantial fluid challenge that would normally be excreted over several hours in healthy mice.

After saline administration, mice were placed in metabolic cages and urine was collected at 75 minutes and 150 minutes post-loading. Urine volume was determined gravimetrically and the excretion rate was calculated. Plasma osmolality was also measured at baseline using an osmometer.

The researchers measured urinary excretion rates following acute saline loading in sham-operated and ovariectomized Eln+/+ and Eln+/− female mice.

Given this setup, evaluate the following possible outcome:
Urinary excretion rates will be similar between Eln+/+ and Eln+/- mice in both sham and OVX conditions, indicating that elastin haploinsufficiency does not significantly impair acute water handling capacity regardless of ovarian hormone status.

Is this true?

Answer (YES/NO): NO